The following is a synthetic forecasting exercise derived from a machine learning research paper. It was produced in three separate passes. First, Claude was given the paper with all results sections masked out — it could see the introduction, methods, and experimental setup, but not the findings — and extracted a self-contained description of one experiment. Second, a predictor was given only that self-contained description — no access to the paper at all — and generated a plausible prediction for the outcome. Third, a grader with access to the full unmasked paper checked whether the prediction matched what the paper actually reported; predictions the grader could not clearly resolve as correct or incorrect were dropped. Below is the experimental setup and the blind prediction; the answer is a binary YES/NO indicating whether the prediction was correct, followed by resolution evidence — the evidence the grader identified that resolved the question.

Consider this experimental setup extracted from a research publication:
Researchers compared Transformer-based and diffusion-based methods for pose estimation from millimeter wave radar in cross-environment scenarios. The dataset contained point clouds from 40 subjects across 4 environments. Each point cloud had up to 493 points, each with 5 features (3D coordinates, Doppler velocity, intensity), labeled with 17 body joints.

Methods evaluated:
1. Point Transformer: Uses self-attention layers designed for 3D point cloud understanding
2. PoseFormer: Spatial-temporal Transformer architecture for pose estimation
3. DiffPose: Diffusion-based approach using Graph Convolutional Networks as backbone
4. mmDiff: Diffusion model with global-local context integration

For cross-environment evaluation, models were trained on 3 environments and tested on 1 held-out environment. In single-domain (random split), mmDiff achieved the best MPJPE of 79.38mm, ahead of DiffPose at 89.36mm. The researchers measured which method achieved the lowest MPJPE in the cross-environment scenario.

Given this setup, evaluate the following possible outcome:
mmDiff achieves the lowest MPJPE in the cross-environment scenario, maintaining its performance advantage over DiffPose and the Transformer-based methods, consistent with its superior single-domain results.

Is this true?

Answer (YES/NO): NO